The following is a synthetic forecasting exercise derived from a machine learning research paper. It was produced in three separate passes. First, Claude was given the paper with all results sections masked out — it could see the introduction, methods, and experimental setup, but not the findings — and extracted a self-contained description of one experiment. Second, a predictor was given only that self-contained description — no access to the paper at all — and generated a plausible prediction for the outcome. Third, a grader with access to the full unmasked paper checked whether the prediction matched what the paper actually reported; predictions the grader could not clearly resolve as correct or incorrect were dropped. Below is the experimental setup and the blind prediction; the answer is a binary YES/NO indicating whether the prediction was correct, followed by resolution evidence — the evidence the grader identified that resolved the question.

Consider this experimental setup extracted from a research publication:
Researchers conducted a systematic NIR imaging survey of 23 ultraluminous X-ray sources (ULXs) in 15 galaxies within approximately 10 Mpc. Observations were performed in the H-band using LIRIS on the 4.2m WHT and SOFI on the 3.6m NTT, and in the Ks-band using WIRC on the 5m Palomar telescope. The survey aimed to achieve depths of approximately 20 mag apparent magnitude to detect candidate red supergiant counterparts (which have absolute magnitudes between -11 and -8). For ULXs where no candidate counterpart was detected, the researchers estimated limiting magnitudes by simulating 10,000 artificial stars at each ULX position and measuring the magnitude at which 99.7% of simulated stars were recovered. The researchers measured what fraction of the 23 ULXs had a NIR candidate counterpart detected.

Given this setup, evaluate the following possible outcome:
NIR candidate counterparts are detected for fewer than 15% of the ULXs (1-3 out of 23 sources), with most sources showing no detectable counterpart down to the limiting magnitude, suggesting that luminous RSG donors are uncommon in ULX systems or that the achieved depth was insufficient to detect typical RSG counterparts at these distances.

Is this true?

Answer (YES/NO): NO